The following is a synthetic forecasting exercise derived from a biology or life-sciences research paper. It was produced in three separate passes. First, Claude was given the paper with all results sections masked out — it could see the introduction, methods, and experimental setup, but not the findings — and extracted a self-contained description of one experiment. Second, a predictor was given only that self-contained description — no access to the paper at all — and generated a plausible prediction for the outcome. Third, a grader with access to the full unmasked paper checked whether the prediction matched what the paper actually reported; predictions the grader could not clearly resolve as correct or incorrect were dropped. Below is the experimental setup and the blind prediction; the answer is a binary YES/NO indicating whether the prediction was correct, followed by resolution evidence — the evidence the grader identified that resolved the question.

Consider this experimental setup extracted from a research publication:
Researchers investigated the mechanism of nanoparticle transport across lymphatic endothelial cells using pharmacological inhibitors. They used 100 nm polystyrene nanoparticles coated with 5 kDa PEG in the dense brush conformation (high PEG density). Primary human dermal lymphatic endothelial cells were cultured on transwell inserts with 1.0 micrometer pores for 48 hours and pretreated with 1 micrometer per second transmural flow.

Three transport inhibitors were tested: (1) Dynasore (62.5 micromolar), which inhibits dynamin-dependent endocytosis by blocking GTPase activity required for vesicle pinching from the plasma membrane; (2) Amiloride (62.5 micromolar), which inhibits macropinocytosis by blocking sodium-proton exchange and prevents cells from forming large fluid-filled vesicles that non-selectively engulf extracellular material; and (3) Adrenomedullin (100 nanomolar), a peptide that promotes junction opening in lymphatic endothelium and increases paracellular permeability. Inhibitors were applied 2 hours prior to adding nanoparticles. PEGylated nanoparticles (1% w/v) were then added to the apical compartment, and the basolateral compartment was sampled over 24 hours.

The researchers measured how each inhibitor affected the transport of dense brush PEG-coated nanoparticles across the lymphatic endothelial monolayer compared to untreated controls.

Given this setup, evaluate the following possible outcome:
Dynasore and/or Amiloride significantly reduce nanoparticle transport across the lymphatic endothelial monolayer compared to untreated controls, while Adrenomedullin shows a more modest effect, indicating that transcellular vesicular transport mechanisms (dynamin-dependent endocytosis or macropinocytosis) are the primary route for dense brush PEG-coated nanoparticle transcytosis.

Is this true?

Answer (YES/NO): NO